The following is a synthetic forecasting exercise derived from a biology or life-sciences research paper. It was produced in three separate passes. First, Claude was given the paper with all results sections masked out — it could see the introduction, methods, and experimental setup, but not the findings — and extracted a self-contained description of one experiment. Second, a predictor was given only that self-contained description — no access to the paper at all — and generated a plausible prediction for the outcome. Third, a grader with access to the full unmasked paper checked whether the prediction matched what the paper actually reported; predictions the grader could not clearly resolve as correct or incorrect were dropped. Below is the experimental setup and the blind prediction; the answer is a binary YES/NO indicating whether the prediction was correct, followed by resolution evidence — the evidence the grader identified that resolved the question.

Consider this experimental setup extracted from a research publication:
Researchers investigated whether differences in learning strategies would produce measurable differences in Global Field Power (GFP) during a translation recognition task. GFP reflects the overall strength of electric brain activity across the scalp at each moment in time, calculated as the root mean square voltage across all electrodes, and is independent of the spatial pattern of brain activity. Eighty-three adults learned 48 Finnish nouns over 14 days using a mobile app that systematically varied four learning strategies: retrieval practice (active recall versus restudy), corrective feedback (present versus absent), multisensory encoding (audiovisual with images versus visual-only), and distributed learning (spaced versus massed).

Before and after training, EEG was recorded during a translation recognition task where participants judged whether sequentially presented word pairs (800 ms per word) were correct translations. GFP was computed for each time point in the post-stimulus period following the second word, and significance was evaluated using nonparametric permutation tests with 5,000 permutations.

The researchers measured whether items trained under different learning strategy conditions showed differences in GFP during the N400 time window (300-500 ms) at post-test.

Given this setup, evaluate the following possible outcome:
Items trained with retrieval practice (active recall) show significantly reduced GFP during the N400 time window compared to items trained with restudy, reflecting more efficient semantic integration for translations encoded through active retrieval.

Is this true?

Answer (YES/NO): NO